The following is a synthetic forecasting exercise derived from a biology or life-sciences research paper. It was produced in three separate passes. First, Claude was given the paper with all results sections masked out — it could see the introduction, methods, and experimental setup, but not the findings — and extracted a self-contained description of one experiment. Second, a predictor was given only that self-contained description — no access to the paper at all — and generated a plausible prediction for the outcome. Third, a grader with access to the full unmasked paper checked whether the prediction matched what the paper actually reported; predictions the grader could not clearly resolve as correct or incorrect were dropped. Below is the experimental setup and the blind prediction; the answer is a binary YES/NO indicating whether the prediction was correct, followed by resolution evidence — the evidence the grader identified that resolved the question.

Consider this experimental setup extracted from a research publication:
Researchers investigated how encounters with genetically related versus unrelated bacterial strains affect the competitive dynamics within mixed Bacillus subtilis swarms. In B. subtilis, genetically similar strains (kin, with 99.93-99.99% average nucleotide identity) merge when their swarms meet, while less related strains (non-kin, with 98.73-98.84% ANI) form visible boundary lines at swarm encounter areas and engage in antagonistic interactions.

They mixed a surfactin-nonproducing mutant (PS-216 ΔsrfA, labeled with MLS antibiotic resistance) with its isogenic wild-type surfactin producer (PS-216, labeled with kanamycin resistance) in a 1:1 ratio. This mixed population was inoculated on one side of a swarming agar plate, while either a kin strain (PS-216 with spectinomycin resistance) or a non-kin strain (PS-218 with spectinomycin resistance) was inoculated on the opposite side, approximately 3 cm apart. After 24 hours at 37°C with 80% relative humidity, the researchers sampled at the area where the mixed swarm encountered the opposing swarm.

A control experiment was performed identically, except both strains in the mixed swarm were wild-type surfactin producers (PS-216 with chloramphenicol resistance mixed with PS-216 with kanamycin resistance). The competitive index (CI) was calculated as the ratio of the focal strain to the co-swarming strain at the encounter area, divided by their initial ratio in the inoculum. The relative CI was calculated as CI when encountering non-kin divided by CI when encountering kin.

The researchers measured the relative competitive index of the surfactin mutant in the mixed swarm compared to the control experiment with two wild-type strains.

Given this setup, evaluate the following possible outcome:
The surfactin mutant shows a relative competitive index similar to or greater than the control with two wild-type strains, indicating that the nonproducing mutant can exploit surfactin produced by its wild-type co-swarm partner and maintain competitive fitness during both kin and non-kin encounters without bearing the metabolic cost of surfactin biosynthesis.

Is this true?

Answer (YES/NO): NO